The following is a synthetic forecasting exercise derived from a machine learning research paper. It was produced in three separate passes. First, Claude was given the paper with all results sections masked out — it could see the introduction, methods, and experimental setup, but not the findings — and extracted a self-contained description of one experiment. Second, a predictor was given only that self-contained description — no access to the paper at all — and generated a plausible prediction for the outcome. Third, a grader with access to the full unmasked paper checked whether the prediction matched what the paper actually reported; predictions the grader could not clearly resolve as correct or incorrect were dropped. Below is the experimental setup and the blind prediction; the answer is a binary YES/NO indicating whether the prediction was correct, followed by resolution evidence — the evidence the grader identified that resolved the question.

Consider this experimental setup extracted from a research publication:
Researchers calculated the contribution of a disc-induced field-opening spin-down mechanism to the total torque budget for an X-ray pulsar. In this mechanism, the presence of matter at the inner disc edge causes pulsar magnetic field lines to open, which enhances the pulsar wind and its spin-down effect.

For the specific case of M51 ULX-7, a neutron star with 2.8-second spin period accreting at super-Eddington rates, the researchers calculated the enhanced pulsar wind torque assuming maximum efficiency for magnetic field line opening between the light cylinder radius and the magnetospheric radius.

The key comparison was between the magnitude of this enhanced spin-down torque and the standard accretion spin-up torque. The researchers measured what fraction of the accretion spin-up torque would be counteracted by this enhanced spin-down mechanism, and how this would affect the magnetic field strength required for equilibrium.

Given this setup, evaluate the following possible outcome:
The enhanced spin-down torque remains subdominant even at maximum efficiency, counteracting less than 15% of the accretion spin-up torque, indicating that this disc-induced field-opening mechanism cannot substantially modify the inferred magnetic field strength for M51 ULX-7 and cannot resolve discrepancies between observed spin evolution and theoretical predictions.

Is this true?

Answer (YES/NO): NO